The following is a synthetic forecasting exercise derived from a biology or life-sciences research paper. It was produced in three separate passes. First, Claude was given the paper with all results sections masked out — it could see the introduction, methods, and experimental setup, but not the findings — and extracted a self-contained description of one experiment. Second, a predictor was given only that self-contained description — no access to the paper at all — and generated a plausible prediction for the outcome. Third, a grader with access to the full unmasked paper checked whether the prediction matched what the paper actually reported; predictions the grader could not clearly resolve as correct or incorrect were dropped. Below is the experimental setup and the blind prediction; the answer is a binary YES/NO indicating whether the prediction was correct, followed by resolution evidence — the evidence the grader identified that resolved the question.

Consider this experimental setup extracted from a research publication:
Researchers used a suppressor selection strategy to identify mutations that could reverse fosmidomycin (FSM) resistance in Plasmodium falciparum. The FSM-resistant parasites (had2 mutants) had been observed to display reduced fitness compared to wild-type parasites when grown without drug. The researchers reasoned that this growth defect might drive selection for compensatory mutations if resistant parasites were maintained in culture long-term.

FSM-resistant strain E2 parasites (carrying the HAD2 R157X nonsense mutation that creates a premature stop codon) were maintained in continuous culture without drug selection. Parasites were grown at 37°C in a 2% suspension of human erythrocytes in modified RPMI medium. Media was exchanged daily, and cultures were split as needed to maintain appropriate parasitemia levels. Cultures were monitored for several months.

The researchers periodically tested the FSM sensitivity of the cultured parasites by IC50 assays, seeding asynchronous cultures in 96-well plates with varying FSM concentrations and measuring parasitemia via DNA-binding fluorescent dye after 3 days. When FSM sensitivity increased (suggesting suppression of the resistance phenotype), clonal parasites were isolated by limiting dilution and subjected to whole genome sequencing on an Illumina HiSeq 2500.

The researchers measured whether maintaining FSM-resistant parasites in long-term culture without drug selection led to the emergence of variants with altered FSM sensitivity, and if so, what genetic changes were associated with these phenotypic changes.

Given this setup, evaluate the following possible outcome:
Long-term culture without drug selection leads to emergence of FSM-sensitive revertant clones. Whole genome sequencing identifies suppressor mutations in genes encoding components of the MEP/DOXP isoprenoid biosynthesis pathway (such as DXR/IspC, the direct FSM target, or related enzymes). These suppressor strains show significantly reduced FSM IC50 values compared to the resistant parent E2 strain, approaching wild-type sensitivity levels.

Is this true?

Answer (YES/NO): NO